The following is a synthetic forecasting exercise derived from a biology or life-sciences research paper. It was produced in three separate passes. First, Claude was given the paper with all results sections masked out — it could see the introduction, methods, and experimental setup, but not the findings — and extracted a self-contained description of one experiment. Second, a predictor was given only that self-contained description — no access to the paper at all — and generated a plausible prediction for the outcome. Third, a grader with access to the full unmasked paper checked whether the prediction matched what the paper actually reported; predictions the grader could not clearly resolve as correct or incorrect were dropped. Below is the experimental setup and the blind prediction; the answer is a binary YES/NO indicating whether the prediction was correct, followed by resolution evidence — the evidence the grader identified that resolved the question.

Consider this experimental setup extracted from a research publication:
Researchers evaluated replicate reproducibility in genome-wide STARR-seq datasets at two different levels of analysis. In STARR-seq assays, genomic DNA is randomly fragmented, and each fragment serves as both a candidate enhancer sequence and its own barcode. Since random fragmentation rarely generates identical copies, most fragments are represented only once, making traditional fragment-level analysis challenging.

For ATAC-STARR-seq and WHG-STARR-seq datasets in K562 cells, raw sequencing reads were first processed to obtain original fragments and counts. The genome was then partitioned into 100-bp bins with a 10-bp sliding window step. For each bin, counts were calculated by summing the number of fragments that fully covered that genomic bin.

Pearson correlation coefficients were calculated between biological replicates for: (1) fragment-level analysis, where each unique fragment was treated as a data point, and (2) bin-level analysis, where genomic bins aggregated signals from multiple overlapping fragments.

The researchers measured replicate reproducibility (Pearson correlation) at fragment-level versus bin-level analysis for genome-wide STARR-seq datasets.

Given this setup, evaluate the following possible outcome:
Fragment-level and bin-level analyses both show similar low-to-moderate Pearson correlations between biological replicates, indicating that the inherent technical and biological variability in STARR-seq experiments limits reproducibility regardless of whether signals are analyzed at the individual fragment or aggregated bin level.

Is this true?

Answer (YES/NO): NO